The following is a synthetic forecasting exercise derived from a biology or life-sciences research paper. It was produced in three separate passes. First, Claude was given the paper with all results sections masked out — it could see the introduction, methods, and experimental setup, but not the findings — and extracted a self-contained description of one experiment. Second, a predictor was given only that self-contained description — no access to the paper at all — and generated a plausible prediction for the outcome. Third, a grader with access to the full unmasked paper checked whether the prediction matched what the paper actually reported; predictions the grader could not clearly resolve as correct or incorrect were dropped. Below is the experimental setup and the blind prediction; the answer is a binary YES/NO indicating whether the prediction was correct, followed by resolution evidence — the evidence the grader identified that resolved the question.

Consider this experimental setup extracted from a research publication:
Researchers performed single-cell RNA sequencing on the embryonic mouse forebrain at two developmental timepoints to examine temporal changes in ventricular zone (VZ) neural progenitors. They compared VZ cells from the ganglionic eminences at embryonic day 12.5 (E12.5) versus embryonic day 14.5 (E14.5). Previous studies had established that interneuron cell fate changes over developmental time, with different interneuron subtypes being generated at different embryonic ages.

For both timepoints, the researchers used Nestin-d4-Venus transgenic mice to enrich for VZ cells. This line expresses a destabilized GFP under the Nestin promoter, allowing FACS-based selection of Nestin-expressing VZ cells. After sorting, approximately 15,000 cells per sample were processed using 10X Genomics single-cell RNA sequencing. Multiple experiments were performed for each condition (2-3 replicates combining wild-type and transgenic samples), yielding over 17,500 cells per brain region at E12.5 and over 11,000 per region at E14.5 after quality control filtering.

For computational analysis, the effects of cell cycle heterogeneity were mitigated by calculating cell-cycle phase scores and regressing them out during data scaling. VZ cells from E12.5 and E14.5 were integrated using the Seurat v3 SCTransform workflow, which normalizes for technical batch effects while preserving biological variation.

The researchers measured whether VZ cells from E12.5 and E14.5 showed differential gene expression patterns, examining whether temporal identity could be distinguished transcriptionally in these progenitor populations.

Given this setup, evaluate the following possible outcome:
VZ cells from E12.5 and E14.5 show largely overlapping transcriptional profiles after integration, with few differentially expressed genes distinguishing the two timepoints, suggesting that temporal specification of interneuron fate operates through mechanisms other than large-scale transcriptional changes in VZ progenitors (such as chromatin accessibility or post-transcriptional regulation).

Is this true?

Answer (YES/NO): NO